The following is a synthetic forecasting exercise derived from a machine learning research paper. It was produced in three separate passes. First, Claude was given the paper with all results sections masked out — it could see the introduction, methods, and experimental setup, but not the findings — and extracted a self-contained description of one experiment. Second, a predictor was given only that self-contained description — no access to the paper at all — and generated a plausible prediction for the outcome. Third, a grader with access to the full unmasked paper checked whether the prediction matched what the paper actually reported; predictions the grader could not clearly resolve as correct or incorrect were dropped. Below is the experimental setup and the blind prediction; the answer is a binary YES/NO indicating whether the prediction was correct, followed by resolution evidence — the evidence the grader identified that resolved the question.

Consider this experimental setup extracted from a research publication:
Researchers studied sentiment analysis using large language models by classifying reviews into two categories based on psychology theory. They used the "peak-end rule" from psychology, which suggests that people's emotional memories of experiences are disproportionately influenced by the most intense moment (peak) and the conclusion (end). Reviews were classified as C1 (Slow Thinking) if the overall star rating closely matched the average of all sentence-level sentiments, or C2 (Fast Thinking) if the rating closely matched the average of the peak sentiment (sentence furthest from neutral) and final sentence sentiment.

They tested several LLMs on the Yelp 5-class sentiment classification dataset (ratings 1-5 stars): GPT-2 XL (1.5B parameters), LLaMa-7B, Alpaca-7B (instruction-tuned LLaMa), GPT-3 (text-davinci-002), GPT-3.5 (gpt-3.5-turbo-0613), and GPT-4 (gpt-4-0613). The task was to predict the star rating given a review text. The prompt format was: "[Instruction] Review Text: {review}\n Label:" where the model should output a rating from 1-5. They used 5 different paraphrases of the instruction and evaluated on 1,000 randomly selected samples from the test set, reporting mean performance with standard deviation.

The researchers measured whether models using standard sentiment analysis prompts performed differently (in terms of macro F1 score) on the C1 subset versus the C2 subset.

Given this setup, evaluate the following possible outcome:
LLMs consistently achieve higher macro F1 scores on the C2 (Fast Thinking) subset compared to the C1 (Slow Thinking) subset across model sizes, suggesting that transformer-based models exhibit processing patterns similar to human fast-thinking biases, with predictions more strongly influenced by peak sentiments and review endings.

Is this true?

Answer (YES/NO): YES